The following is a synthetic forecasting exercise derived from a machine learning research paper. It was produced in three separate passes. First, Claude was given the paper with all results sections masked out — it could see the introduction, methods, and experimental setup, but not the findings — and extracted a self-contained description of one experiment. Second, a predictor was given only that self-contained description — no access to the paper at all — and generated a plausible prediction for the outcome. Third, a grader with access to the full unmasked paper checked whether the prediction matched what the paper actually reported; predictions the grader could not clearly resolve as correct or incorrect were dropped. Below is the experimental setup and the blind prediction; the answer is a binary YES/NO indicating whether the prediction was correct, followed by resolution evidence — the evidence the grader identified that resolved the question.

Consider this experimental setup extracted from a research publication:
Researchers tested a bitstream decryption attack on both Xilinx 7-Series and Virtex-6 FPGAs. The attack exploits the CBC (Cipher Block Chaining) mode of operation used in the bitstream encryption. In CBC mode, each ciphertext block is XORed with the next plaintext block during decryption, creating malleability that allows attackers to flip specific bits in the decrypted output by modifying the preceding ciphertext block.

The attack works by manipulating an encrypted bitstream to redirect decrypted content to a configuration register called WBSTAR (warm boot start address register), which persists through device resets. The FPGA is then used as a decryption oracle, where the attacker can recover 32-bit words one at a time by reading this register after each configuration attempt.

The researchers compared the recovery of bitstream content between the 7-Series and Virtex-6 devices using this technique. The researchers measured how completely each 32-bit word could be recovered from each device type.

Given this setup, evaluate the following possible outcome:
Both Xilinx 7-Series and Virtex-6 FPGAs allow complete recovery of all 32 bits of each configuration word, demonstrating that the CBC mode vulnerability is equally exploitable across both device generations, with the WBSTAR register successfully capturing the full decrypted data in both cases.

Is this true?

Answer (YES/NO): NO